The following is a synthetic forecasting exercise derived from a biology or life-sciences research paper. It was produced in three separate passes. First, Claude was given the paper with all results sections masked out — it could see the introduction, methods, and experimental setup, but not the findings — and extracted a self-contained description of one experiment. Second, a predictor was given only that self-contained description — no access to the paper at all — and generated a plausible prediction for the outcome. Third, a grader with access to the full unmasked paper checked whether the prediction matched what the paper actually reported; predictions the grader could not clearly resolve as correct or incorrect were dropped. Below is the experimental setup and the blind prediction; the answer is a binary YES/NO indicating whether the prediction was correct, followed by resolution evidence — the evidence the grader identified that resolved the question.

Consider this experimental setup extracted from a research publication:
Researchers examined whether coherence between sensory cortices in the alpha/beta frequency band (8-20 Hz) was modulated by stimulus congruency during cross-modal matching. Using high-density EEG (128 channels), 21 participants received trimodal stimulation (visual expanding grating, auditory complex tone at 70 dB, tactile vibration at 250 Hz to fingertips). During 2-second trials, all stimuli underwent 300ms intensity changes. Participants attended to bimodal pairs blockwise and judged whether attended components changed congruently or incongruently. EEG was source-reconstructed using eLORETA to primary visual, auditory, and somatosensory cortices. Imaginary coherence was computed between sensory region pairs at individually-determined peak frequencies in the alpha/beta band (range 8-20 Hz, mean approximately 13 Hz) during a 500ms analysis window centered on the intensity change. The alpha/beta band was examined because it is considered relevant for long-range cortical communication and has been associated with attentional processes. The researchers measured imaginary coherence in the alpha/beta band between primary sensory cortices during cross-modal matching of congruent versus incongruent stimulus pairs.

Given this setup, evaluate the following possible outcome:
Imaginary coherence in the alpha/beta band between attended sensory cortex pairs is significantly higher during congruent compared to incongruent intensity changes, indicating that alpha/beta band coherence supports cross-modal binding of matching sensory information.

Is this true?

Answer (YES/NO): NO